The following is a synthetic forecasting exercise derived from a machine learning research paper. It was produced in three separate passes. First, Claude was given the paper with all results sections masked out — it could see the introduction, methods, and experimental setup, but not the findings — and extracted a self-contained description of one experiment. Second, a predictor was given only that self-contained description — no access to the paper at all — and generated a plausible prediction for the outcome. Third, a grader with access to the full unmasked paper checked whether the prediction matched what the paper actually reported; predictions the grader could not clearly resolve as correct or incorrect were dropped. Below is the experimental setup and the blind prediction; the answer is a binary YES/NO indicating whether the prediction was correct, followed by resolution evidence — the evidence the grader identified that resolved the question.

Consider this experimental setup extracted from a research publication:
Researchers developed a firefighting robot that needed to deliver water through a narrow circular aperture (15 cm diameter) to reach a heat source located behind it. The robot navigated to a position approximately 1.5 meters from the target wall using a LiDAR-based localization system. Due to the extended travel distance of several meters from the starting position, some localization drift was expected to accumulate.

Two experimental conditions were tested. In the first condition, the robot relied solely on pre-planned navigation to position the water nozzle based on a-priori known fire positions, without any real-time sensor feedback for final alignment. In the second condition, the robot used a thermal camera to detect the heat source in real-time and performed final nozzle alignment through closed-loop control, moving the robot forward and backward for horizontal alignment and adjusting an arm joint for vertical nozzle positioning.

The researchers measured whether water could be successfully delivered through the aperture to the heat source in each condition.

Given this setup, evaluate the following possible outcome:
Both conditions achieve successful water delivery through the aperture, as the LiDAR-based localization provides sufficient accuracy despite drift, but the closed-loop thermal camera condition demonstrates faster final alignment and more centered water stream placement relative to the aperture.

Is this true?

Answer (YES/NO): NO